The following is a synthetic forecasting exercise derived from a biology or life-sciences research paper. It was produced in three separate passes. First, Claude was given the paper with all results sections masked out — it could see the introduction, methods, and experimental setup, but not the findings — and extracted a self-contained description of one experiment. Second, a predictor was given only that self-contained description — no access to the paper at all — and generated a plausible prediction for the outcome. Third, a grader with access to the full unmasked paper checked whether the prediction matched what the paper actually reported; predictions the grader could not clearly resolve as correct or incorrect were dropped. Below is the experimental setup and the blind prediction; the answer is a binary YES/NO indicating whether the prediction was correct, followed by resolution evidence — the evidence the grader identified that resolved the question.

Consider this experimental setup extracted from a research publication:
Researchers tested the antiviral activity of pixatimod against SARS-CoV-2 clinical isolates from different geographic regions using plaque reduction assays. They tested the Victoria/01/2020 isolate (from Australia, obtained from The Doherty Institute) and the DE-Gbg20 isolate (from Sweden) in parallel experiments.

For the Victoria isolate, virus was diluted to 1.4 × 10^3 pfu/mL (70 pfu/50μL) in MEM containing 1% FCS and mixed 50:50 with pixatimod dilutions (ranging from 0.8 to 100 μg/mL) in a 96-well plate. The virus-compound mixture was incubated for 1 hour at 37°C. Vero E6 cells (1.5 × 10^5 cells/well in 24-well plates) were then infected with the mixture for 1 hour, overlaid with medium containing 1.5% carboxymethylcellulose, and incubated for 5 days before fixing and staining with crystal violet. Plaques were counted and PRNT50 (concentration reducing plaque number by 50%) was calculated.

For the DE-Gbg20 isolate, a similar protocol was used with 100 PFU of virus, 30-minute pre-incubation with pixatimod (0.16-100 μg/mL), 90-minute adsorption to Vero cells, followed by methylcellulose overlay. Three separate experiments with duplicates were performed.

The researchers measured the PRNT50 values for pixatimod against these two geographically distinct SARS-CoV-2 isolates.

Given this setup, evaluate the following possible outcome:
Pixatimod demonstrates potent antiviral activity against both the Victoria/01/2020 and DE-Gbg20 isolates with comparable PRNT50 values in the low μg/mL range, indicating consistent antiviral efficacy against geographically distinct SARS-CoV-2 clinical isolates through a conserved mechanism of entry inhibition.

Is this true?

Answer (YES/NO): YES